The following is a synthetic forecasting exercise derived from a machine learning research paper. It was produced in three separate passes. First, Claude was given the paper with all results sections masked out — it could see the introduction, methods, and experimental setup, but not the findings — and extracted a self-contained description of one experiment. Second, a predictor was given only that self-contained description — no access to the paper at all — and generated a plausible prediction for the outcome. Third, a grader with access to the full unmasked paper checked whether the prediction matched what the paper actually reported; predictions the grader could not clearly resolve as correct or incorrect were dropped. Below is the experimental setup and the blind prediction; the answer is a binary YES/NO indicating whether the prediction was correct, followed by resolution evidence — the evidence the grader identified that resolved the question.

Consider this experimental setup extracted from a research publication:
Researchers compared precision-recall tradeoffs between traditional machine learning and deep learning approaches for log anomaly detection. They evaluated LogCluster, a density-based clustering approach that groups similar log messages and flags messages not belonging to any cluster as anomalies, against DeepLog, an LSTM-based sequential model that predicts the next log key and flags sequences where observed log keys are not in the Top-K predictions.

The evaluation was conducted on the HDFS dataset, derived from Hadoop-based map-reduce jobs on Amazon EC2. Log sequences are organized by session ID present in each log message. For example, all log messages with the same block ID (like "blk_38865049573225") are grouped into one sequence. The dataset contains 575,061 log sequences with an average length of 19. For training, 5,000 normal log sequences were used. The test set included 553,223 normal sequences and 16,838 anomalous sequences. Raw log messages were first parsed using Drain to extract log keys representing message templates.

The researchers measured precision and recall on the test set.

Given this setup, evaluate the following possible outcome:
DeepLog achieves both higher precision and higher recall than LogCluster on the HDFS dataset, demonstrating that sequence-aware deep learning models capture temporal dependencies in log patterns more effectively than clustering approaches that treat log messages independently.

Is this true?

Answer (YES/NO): NO